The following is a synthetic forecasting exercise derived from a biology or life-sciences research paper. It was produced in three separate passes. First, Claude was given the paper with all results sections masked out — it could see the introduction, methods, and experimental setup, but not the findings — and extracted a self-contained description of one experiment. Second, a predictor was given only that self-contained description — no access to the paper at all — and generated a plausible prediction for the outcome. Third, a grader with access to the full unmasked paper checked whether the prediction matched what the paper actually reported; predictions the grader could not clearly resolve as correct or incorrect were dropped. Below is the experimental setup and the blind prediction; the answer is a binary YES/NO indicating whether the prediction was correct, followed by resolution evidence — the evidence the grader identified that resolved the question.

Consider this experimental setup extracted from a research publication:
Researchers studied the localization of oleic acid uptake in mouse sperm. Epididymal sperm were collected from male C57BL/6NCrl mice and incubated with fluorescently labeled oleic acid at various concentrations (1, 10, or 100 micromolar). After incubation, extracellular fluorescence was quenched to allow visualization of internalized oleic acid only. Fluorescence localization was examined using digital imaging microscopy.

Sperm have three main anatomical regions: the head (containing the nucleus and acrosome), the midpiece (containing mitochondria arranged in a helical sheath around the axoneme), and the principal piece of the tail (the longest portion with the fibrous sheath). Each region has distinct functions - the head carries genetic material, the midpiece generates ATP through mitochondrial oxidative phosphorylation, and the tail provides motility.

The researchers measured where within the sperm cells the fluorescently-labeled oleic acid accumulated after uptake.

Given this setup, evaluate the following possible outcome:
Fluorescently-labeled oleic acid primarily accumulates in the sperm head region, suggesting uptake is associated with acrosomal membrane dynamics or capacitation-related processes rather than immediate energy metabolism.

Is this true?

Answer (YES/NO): NO